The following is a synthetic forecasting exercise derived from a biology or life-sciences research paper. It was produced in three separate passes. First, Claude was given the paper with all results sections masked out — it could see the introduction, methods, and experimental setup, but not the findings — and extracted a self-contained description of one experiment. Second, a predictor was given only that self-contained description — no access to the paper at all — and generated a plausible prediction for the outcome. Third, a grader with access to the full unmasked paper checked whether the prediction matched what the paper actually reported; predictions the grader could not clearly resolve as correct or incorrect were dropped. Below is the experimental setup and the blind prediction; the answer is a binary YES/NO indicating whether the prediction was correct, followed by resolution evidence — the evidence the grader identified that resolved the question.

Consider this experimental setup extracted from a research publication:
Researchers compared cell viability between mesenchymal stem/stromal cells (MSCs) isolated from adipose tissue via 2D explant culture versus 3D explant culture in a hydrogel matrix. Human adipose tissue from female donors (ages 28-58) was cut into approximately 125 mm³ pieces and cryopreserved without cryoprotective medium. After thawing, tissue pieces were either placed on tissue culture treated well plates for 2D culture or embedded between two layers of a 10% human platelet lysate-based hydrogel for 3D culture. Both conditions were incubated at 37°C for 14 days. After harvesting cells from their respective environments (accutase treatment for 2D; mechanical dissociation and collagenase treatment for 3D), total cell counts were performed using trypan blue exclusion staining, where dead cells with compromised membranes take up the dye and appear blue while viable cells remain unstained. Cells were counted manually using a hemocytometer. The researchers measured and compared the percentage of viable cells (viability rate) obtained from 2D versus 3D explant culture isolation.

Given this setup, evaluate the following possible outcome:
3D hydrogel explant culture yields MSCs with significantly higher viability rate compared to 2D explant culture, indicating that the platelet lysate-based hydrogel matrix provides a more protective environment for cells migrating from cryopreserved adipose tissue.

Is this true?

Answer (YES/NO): NO